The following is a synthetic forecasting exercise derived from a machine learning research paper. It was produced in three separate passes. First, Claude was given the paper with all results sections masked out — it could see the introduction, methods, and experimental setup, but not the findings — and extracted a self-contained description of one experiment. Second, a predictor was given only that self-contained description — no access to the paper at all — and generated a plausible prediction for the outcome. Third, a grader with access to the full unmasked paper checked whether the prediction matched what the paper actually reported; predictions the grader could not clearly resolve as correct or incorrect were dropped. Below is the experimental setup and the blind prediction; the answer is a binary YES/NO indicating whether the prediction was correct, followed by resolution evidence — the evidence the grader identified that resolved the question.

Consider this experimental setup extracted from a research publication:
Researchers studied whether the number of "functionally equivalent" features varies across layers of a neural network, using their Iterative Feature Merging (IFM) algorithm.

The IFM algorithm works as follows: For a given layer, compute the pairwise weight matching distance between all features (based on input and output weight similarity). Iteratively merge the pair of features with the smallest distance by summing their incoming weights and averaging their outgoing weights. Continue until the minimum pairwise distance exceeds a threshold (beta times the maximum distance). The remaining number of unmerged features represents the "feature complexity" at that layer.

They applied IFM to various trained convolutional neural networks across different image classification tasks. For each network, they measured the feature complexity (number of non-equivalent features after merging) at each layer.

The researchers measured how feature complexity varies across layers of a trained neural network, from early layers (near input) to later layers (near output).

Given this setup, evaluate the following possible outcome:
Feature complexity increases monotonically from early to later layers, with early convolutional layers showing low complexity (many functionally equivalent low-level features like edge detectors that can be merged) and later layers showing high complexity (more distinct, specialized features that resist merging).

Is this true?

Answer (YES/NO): NO